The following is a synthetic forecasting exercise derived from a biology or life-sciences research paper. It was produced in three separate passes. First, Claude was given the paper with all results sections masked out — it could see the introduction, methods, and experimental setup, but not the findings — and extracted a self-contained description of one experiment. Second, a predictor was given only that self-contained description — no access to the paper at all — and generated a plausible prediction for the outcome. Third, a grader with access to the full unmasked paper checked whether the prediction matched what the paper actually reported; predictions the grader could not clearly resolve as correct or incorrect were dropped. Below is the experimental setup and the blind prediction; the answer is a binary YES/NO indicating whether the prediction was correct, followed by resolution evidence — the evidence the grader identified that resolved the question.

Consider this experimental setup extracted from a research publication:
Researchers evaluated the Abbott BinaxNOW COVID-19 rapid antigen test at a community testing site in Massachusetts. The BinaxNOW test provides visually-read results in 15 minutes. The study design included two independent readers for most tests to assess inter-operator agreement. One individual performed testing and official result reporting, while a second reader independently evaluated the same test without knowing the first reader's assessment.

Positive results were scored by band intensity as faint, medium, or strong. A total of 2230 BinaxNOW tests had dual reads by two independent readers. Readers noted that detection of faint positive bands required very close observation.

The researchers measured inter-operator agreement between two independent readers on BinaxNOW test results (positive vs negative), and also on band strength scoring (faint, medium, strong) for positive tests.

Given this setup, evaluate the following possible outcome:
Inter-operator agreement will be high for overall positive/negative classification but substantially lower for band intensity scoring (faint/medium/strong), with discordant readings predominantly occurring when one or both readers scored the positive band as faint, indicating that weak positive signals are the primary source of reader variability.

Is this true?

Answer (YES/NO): NO